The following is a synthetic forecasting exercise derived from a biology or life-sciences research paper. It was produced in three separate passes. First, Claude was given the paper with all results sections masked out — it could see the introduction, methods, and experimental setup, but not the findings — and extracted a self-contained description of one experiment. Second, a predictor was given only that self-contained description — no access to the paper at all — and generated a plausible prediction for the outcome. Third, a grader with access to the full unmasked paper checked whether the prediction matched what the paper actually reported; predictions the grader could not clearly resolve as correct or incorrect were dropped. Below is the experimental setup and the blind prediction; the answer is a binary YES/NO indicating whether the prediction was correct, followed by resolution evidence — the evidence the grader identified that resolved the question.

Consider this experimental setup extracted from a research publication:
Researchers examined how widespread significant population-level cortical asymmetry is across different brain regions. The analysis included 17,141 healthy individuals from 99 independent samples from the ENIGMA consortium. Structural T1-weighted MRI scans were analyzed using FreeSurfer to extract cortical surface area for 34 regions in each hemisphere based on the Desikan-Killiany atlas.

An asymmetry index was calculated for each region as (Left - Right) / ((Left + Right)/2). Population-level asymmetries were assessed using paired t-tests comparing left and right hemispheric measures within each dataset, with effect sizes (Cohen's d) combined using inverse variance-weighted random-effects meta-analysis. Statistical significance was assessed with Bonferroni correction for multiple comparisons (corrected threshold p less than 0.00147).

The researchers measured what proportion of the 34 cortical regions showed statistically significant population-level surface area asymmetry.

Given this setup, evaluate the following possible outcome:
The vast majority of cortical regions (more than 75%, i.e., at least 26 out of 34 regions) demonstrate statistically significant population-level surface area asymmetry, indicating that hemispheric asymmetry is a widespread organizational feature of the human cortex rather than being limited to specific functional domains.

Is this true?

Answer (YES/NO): YES